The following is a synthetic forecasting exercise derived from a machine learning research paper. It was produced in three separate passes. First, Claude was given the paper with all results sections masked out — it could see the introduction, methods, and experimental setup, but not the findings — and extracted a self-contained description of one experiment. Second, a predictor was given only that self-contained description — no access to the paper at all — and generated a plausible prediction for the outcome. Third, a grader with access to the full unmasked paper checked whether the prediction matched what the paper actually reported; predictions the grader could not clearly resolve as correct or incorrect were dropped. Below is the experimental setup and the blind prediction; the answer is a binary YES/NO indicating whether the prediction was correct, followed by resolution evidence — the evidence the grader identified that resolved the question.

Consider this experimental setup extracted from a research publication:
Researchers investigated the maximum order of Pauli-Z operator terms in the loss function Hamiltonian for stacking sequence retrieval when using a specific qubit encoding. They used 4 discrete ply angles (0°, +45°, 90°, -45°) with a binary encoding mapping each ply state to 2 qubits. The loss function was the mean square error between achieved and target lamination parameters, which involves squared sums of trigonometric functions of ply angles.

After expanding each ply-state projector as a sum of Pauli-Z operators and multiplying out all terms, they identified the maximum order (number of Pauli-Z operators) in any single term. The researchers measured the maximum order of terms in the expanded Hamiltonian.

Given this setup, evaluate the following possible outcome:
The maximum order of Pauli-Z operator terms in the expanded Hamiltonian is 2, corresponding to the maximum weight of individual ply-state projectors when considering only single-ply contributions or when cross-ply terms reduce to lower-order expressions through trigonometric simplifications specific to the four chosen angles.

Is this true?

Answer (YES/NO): NO